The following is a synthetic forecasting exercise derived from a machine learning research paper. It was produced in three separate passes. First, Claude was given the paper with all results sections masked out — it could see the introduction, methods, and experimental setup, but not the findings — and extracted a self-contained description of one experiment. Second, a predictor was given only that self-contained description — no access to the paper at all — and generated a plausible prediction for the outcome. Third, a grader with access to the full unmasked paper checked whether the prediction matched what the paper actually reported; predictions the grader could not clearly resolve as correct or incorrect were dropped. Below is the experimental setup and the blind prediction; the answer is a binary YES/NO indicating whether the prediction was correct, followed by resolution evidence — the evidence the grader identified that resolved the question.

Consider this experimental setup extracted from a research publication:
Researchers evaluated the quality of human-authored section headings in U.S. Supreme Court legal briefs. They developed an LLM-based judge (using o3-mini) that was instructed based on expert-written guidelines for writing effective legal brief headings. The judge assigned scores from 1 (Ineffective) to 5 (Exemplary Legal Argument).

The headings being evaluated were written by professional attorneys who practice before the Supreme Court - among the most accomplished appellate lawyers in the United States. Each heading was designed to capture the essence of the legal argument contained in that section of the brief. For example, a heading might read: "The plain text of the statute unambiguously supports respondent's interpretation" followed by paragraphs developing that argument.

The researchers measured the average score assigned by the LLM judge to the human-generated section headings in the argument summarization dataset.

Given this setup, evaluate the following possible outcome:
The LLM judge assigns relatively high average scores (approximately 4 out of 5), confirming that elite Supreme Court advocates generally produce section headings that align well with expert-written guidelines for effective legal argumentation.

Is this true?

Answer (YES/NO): NO